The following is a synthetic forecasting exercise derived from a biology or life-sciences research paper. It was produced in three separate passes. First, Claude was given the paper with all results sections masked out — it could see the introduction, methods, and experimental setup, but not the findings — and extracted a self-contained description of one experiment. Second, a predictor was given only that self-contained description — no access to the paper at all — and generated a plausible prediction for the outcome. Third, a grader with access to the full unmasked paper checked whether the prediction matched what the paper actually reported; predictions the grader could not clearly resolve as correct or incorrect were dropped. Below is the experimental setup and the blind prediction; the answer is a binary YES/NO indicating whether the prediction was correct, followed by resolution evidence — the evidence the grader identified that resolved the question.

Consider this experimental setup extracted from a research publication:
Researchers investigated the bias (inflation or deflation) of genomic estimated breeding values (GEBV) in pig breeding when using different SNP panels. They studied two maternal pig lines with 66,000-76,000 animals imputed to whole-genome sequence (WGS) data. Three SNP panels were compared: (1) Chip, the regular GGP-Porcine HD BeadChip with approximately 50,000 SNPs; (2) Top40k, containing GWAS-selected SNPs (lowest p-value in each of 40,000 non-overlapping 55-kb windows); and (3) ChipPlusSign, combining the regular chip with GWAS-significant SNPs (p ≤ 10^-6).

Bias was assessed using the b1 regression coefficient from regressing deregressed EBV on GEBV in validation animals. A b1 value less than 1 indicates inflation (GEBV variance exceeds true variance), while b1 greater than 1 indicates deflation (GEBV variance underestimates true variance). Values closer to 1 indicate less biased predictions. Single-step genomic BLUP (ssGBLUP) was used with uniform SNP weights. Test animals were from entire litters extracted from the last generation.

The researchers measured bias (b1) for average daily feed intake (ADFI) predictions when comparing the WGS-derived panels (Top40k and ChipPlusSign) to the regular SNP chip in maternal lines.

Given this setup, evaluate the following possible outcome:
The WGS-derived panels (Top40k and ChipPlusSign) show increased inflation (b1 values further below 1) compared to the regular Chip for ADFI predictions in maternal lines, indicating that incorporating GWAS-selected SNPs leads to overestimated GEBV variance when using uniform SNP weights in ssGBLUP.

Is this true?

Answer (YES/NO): NO